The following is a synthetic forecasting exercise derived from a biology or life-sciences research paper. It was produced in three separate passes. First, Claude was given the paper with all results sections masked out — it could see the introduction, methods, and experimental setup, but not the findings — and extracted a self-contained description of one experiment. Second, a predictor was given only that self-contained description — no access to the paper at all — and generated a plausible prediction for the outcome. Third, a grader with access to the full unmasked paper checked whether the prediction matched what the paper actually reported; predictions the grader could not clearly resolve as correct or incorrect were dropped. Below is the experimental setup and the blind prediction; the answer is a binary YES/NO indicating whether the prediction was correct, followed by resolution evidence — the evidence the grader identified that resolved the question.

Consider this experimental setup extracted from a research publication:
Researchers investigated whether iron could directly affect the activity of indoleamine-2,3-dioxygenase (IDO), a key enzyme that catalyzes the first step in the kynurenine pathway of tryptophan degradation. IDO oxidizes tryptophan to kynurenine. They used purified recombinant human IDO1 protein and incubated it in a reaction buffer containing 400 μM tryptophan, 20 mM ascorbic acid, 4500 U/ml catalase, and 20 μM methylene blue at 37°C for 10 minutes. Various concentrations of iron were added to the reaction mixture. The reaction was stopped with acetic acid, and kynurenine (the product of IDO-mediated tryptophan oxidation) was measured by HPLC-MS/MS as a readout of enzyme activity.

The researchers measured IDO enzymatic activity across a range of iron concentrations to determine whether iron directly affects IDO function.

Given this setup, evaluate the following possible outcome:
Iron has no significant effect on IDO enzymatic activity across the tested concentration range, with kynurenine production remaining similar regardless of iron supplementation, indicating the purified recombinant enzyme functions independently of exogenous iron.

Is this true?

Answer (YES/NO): NO